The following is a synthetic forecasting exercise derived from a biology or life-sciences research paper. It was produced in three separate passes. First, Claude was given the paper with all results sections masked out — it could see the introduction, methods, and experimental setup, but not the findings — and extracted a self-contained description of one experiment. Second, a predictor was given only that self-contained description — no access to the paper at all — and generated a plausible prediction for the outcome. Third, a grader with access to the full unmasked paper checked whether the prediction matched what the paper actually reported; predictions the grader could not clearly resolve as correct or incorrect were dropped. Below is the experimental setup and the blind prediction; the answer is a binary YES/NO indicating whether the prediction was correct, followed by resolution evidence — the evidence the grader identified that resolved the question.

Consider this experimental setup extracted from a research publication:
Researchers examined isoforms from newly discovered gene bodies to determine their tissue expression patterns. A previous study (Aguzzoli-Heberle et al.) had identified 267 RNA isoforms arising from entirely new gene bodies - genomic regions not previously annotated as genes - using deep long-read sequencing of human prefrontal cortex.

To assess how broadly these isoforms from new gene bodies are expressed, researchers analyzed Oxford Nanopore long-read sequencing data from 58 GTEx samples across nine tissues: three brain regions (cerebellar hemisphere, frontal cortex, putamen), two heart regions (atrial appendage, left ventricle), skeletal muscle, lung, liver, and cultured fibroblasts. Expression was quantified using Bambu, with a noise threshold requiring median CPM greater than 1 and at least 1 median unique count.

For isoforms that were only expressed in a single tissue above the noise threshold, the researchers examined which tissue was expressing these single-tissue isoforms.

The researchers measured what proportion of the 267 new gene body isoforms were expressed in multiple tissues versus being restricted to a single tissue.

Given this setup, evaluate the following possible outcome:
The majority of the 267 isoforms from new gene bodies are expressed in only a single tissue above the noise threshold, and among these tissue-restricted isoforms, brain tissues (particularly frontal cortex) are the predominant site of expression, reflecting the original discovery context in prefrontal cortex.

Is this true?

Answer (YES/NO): NO